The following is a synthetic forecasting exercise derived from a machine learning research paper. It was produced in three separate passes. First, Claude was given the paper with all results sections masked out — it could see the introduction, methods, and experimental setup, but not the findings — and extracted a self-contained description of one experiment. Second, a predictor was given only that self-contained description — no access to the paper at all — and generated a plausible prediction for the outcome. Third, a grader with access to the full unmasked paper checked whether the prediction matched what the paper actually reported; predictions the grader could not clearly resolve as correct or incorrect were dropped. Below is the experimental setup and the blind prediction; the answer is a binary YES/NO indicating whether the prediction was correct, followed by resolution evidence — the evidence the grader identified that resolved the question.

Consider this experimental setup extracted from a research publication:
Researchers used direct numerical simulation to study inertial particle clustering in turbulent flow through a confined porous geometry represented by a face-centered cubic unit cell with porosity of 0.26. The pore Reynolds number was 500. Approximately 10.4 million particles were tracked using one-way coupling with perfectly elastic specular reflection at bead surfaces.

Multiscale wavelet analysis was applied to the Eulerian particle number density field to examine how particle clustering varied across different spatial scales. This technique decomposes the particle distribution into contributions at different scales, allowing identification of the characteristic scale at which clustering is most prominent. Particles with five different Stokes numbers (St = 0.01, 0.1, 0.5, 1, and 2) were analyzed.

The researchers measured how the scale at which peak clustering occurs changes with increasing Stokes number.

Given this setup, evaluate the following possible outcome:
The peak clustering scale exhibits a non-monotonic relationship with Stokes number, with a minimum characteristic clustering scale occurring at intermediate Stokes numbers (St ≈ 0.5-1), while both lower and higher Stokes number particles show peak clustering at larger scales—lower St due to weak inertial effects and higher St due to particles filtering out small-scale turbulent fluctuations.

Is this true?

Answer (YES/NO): NO